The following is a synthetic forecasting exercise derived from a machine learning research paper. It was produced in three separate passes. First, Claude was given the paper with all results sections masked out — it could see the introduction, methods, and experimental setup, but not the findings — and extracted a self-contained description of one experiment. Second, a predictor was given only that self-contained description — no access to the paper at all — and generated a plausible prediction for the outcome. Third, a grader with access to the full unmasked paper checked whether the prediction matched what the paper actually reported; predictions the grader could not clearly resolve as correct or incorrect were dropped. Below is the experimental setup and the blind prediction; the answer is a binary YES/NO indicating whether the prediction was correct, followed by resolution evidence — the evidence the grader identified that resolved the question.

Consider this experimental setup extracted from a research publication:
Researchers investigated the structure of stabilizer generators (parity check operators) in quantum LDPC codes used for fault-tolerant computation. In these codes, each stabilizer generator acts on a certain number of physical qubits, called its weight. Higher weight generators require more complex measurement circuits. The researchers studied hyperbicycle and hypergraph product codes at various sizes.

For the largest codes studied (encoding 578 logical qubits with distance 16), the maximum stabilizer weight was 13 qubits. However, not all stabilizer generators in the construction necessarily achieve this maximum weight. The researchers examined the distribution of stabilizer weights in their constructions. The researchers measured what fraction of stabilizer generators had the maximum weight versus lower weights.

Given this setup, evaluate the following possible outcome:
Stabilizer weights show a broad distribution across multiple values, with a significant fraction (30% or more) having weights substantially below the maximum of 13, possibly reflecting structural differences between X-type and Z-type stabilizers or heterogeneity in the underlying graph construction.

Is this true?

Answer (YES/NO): NO